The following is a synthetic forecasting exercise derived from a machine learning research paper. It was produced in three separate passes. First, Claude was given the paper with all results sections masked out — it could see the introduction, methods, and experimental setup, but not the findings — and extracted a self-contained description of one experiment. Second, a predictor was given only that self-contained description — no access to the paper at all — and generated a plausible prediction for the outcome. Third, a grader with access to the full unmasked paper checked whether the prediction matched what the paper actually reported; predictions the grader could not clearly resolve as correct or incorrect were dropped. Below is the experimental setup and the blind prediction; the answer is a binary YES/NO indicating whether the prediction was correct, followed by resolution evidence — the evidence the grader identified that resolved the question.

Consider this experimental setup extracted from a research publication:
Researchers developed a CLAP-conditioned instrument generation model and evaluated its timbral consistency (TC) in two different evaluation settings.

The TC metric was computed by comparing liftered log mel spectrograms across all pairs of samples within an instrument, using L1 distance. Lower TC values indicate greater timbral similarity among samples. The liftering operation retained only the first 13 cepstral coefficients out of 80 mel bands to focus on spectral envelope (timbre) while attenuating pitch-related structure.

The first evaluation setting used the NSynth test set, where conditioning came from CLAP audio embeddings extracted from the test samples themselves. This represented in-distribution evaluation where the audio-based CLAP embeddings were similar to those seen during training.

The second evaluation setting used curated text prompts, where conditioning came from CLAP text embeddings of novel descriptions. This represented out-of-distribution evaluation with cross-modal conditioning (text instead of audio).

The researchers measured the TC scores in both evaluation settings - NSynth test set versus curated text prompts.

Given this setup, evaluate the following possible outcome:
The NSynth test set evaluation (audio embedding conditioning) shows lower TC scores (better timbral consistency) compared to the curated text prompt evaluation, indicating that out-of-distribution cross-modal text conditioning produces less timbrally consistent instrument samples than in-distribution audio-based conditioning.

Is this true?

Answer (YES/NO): NO